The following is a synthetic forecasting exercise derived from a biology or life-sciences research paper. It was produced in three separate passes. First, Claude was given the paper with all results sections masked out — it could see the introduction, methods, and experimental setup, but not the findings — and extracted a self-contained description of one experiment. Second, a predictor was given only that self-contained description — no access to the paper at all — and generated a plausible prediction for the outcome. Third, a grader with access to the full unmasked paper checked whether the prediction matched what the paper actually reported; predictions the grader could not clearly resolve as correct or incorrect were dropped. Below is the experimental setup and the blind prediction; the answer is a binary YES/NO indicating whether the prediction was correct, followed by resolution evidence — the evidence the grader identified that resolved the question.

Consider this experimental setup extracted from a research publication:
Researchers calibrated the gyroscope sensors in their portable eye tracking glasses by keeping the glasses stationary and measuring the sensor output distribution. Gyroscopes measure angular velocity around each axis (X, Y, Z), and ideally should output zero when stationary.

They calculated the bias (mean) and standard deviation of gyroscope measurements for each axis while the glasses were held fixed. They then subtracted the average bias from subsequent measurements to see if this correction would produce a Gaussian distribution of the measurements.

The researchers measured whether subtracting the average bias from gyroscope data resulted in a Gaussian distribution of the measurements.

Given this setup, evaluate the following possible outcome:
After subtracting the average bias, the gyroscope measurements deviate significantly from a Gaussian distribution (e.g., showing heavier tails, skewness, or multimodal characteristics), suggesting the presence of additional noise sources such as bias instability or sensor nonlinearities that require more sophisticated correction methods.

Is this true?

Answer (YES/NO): YES